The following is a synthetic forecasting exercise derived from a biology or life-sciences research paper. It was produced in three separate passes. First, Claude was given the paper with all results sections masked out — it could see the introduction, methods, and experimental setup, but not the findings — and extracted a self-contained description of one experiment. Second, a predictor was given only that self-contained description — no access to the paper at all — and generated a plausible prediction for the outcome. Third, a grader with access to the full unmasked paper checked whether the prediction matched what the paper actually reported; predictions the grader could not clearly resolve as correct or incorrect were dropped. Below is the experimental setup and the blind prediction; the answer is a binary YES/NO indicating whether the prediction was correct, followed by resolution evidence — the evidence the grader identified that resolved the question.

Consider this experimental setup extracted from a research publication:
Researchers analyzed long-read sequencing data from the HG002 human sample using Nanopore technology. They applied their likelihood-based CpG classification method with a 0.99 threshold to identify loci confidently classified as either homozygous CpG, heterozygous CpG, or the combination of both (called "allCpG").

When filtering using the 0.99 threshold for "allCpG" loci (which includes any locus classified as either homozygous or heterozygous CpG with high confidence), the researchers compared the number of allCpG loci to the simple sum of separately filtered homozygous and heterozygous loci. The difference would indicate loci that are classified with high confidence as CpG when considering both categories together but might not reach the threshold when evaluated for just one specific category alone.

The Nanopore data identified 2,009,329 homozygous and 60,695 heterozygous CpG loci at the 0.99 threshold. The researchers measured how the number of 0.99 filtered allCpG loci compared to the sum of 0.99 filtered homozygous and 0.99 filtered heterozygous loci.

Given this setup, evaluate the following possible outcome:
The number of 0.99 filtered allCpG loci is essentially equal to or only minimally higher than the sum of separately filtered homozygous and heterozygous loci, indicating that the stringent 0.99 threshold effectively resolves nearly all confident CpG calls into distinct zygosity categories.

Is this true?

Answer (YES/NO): NO